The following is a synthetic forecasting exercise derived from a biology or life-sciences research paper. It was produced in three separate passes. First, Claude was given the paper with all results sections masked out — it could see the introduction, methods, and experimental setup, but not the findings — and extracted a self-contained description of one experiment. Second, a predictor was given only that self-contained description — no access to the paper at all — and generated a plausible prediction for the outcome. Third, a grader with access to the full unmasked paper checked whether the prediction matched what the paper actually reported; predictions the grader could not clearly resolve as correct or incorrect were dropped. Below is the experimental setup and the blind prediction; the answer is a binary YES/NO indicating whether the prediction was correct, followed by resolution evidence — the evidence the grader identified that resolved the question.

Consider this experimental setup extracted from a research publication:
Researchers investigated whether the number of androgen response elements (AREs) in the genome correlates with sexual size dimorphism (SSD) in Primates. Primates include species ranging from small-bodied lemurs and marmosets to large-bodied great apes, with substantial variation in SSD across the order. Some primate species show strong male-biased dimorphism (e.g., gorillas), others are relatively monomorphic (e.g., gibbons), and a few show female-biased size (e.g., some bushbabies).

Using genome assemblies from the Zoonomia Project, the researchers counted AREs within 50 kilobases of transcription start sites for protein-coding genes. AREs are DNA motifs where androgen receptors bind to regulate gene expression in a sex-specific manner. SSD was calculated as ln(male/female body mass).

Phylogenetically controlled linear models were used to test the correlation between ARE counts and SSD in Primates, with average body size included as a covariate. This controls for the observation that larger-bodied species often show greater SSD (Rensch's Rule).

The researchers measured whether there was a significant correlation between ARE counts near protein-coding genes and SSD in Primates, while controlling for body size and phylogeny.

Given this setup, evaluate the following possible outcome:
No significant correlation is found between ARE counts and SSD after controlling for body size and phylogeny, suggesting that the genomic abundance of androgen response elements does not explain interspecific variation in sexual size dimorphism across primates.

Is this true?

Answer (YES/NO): YES